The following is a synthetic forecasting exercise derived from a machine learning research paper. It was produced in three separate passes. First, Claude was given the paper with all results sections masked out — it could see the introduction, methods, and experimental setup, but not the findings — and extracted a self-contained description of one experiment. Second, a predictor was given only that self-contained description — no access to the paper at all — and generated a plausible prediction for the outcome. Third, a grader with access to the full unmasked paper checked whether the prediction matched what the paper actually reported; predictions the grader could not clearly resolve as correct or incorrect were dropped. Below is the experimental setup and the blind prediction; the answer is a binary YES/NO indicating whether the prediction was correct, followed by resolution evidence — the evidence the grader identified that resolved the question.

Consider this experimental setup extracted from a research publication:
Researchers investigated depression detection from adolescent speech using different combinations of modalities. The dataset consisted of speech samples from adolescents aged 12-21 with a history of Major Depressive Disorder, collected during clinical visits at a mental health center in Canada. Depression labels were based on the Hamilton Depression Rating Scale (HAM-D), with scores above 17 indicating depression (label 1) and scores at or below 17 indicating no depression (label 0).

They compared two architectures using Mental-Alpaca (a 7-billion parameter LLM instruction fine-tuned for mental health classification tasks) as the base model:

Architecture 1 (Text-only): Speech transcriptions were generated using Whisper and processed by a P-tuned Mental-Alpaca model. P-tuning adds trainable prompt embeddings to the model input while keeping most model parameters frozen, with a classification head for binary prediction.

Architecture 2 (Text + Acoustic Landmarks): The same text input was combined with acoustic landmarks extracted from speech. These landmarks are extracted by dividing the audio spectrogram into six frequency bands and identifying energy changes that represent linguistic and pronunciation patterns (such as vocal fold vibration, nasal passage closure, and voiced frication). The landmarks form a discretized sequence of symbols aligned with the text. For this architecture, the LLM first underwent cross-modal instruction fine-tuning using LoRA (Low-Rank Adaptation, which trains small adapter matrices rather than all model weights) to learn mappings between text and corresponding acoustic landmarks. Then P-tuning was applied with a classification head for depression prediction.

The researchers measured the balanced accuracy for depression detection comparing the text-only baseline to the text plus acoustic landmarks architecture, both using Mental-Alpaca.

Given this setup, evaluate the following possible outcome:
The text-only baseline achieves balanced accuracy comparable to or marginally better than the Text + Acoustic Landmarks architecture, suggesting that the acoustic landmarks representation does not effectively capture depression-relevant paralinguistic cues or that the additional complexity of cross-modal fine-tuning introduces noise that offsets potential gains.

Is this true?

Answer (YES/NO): NO